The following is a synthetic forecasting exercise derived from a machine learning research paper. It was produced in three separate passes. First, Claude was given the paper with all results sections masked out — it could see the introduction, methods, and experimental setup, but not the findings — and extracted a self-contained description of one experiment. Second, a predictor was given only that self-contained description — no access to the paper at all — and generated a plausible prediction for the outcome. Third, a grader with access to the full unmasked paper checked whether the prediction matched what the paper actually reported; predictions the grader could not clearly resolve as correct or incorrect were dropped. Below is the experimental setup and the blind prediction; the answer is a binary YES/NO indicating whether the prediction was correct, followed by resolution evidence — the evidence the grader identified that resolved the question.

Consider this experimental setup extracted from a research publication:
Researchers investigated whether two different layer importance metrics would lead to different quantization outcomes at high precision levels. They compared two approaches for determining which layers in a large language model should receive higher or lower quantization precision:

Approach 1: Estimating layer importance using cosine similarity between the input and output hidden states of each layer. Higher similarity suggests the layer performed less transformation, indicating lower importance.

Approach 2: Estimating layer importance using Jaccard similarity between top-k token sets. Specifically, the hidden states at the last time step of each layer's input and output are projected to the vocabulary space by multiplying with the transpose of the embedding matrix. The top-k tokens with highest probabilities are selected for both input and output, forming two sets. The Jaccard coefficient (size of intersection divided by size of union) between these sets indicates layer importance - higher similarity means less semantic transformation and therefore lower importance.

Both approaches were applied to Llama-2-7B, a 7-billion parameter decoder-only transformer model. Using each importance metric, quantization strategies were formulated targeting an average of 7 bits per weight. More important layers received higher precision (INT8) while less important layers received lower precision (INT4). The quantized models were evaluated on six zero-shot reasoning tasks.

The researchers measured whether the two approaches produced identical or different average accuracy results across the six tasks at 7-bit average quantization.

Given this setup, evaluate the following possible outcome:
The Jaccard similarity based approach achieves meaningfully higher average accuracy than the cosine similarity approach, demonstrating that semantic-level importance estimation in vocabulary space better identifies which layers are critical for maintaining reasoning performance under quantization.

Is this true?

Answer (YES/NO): NO